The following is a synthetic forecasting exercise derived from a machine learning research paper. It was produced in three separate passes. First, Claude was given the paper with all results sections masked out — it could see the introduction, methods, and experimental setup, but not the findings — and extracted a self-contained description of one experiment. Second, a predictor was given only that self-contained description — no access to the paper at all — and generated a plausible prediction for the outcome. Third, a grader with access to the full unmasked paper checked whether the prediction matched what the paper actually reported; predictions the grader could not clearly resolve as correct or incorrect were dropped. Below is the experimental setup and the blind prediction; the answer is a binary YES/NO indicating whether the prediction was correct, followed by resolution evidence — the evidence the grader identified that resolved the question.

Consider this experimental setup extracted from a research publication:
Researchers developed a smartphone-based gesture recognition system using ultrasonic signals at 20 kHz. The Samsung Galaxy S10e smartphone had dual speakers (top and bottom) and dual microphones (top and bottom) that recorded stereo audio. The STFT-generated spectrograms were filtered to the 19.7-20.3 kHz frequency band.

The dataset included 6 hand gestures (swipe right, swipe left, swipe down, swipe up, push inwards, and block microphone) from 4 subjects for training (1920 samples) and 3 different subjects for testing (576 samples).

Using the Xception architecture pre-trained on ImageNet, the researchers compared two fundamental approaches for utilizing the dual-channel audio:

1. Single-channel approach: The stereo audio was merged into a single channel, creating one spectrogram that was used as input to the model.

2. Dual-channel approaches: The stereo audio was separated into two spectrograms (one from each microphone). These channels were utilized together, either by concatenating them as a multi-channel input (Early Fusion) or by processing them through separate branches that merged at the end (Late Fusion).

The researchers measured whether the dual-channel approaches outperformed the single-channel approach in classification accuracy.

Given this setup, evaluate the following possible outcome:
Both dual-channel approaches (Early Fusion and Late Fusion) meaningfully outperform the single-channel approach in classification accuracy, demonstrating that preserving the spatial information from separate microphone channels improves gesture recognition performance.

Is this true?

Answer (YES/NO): YES